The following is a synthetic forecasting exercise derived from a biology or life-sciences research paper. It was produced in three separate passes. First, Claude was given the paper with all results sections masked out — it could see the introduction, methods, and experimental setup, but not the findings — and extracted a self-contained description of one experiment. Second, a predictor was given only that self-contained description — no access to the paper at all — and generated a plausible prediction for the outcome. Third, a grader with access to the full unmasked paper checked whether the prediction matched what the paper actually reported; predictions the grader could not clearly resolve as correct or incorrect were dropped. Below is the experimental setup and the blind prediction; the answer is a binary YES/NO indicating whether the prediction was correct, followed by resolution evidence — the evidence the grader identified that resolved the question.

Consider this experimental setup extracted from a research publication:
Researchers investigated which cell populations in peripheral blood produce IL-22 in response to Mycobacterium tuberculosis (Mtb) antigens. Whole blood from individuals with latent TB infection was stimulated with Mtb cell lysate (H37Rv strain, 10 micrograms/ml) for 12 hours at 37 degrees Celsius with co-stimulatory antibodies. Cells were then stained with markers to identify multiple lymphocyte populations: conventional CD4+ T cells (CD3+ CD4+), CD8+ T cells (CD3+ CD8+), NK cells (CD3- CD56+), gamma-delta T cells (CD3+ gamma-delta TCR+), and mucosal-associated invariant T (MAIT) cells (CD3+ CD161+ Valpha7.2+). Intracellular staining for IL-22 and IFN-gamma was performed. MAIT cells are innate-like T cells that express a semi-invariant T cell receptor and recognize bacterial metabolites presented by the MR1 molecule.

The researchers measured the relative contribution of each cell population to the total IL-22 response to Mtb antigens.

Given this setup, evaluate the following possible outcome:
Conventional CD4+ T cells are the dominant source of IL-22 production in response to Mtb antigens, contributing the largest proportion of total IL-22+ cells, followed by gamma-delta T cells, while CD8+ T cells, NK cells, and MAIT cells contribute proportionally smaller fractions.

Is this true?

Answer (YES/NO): NO